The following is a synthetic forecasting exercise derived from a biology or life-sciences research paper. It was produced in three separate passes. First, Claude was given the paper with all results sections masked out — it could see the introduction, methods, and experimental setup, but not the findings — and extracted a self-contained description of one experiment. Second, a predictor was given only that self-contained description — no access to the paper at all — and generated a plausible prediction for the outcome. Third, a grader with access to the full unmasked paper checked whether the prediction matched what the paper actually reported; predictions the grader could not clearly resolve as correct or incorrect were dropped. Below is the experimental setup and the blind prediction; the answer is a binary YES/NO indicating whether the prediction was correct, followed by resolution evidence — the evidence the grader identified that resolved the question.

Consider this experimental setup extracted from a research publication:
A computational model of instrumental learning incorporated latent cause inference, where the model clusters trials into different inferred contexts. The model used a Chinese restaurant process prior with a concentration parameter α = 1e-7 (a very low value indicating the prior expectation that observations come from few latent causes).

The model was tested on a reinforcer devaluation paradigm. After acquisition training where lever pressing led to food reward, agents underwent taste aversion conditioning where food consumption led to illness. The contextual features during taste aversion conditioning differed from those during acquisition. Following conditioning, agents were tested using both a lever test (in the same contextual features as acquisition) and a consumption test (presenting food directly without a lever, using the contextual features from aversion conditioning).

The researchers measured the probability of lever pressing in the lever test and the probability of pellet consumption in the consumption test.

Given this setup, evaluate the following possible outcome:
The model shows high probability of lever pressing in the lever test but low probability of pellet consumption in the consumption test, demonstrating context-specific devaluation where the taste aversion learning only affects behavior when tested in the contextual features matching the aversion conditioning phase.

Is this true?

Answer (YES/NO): YES